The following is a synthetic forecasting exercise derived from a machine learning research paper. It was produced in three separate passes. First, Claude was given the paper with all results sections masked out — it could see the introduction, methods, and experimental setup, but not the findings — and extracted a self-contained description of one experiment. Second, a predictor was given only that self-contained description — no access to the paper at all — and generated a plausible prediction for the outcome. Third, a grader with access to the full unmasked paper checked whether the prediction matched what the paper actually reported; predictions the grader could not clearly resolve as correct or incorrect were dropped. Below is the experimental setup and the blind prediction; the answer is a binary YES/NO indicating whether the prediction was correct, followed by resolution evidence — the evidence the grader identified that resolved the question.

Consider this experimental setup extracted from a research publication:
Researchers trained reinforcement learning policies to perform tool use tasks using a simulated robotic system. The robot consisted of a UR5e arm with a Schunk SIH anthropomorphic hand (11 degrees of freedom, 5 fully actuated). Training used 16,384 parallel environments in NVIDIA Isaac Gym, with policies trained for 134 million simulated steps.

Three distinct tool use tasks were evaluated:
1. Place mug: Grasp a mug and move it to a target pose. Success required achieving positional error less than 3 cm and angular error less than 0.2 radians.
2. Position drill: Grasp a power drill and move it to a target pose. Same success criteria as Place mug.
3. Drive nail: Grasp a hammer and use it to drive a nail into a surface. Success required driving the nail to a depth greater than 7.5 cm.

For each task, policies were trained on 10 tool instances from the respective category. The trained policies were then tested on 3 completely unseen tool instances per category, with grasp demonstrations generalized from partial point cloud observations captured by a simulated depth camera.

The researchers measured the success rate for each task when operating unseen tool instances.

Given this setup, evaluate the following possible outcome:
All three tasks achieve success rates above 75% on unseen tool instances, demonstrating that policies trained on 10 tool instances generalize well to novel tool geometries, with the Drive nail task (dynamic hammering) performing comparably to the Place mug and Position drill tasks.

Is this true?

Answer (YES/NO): NO